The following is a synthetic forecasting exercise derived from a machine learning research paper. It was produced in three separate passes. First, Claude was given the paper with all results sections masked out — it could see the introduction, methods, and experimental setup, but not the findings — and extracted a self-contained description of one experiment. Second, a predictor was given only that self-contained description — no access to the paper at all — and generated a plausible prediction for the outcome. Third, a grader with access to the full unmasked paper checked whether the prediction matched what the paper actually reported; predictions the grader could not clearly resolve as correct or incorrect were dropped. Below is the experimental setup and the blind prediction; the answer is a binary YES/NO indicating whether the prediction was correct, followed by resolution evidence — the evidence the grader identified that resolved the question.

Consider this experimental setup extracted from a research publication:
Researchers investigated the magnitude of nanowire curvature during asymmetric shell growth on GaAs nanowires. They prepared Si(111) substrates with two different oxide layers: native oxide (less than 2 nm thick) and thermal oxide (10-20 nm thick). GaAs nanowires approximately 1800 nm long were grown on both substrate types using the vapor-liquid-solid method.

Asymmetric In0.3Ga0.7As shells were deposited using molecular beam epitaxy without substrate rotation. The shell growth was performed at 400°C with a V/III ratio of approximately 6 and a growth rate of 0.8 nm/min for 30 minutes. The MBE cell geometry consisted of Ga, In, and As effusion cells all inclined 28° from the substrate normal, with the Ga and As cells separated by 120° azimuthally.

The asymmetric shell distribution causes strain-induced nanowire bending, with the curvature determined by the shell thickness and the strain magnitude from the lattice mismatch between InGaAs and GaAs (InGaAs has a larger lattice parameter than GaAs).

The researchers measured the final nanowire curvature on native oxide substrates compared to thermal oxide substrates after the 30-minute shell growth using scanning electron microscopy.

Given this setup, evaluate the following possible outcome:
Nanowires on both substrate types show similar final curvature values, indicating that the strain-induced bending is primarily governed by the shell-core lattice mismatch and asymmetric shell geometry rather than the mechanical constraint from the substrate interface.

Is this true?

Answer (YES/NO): YES